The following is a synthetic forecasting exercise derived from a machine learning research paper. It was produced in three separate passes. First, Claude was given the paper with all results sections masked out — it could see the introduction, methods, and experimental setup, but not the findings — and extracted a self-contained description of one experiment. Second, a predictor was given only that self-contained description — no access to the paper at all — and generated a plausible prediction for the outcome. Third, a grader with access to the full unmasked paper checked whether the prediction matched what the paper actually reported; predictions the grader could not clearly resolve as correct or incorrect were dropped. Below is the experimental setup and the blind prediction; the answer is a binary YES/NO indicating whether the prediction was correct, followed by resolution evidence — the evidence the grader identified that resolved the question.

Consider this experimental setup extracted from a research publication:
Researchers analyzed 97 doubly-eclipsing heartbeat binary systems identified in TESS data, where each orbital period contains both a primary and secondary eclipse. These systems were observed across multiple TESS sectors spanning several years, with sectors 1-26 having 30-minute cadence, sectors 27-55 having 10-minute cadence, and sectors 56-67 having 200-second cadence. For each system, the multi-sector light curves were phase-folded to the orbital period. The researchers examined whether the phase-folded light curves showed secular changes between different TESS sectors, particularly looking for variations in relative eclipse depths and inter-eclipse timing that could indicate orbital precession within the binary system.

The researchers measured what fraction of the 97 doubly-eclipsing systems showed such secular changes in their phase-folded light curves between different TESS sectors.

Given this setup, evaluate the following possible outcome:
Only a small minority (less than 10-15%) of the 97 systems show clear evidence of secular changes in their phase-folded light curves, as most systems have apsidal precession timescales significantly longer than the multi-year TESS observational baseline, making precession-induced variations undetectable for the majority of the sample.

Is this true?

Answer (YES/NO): NO